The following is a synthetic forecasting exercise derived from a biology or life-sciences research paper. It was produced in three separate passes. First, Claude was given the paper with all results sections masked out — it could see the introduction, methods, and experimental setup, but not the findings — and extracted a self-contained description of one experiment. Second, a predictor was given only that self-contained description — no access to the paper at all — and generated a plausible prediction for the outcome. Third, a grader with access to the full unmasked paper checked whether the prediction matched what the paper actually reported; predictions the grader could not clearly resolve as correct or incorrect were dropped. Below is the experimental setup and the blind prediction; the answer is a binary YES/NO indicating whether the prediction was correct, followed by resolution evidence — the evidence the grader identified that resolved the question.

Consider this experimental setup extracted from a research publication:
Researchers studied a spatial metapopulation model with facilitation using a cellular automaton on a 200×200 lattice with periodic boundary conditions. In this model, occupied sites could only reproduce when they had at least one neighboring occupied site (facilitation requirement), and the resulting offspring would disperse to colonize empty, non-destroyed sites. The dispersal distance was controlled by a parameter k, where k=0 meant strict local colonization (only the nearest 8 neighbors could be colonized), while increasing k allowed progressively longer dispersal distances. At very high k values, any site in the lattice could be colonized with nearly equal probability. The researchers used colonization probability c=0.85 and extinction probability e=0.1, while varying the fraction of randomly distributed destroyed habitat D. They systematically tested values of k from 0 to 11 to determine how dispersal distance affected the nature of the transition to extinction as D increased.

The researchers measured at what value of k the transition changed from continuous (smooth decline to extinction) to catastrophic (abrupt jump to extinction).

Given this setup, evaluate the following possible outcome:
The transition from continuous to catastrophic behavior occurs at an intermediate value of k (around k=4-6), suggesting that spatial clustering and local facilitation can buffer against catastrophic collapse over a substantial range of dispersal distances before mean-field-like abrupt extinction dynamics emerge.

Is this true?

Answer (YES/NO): YES